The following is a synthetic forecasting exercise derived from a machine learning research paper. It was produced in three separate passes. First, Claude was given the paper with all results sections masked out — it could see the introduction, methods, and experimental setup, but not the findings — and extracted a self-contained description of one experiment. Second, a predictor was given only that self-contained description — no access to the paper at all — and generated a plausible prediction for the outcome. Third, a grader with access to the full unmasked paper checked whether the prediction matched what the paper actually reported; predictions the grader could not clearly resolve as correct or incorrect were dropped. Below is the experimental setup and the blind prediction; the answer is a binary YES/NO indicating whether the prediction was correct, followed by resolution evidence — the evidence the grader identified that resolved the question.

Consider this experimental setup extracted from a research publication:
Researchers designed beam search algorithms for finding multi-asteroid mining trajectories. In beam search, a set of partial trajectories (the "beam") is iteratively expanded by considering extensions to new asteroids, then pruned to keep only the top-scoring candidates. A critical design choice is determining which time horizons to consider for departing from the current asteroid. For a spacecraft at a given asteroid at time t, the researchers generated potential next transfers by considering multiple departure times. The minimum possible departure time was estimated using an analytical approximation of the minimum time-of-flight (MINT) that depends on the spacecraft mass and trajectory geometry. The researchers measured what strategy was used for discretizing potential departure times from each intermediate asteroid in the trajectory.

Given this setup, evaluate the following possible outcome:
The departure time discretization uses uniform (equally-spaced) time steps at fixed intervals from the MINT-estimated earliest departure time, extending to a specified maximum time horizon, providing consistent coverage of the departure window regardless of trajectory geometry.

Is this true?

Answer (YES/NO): NO